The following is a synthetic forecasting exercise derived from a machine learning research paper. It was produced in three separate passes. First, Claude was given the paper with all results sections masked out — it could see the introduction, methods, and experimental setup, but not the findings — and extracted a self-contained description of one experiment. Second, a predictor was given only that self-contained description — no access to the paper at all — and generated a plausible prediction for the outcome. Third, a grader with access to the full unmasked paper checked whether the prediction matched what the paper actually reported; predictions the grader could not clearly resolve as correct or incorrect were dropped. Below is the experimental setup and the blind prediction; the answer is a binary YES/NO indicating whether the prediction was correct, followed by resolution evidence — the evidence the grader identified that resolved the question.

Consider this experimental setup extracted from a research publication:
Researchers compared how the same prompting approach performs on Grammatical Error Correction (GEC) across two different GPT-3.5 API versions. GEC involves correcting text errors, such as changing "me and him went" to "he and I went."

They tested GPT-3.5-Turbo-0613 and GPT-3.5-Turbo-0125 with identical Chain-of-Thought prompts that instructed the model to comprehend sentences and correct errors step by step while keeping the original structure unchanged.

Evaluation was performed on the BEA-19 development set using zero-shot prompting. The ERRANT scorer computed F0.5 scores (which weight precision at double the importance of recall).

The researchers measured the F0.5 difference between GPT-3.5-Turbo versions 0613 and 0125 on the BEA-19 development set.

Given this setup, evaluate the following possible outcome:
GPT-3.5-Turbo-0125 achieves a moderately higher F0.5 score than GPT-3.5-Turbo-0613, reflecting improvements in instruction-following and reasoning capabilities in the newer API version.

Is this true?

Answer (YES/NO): NO